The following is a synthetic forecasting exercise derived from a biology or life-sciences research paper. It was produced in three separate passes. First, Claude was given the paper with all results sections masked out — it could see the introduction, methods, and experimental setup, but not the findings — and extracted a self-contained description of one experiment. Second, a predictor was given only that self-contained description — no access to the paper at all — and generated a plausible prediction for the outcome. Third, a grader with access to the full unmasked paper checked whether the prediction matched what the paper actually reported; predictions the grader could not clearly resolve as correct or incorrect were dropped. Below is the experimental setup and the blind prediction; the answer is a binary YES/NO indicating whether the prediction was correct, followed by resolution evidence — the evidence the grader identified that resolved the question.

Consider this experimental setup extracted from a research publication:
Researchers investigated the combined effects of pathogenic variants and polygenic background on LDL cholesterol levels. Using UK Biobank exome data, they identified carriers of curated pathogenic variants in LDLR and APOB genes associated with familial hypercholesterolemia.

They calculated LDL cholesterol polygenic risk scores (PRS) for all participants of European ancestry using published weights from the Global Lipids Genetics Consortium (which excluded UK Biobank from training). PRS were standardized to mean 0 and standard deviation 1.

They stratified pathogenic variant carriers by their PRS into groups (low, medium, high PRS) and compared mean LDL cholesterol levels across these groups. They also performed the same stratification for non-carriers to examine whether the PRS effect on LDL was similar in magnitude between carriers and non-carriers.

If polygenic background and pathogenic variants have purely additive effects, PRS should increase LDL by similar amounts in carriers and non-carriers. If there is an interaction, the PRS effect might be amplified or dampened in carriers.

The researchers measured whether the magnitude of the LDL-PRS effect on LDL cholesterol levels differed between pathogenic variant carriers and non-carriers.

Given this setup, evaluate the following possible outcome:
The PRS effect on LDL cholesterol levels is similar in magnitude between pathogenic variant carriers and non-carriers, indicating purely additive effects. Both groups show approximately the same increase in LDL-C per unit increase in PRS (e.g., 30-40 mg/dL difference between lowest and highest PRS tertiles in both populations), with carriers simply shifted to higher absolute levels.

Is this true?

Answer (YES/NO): NO